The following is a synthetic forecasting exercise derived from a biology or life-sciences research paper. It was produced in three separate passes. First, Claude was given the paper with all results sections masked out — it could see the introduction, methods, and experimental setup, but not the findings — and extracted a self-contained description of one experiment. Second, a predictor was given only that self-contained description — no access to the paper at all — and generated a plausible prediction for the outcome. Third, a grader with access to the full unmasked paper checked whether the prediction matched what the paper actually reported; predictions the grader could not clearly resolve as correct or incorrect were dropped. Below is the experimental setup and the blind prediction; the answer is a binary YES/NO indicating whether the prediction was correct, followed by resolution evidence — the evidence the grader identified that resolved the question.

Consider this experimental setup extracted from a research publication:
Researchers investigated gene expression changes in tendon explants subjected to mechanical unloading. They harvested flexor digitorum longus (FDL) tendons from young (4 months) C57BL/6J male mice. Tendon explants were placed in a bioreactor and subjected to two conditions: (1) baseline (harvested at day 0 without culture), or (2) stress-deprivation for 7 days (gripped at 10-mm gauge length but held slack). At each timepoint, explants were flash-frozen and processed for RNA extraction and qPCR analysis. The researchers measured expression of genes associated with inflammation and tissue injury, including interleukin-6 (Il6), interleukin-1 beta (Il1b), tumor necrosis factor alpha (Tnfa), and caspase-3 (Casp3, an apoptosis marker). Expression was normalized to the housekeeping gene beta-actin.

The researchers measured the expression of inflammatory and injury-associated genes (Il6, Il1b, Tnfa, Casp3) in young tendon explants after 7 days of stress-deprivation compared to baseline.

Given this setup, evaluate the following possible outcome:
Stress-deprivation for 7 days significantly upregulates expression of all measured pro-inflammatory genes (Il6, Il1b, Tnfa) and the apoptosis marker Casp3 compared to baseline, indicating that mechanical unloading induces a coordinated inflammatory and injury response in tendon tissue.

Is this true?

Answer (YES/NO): NO